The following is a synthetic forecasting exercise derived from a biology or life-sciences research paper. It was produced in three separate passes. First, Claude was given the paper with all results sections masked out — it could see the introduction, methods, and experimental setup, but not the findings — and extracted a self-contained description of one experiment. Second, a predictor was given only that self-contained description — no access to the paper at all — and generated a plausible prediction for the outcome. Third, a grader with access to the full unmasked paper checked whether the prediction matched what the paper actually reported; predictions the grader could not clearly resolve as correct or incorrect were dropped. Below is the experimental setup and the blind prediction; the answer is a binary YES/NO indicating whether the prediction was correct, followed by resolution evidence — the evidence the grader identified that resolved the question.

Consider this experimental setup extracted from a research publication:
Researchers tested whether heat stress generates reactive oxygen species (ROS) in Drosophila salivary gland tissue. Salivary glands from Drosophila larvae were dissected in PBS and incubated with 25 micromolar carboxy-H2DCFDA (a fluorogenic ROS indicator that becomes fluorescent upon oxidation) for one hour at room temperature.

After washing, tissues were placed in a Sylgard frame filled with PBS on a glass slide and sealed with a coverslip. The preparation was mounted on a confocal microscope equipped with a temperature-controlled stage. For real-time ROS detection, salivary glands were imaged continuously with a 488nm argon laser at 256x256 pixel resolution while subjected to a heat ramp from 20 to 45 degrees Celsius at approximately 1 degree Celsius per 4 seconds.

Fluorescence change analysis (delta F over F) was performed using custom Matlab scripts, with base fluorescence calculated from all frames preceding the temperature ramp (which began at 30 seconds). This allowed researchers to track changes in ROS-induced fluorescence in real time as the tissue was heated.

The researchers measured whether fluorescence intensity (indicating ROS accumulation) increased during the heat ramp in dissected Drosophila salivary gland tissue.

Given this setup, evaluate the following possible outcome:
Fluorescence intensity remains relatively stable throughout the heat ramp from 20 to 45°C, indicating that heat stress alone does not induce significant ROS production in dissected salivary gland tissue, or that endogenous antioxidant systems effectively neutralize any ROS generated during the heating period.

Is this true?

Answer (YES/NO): NO